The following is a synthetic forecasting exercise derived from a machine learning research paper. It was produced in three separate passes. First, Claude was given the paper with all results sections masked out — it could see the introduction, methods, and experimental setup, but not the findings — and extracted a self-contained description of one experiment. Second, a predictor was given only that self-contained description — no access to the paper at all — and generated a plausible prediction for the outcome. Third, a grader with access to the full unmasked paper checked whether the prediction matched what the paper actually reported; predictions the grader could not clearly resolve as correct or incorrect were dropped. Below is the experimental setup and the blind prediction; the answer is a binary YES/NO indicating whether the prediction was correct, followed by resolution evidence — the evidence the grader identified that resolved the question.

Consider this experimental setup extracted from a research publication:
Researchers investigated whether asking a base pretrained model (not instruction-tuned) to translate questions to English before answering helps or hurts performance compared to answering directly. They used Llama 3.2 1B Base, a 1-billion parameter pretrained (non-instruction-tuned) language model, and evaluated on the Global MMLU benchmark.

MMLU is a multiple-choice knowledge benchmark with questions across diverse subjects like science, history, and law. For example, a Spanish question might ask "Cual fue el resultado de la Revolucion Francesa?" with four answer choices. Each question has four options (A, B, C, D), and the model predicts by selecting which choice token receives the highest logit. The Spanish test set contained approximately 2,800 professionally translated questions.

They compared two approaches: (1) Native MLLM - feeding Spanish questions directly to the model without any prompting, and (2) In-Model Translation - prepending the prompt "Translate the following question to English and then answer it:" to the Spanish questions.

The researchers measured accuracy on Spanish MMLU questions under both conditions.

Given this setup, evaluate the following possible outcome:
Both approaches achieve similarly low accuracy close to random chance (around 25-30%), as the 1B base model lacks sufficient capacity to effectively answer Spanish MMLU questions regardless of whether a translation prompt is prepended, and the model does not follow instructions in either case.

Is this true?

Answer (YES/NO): NO